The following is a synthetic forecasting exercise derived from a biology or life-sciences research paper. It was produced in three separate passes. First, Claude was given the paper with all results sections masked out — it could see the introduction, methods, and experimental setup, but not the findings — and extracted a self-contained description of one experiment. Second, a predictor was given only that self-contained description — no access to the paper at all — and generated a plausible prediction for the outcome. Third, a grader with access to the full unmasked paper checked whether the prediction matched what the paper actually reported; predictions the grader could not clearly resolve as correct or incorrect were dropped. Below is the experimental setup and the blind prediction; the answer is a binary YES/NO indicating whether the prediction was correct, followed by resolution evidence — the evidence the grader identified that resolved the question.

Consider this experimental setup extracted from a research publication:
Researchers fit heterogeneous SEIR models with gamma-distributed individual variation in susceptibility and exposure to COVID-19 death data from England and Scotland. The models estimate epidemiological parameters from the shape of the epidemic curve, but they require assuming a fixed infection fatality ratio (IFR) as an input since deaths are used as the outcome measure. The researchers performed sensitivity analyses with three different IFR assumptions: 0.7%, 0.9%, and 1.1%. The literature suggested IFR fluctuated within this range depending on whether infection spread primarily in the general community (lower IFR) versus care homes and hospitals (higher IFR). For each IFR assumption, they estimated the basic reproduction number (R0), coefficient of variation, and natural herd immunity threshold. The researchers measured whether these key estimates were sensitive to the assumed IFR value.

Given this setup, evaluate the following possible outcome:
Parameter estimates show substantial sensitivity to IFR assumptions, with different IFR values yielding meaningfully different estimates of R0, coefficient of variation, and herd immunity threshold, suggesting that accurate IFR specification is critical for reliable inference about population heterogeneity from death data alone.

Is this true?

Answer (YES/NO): NO